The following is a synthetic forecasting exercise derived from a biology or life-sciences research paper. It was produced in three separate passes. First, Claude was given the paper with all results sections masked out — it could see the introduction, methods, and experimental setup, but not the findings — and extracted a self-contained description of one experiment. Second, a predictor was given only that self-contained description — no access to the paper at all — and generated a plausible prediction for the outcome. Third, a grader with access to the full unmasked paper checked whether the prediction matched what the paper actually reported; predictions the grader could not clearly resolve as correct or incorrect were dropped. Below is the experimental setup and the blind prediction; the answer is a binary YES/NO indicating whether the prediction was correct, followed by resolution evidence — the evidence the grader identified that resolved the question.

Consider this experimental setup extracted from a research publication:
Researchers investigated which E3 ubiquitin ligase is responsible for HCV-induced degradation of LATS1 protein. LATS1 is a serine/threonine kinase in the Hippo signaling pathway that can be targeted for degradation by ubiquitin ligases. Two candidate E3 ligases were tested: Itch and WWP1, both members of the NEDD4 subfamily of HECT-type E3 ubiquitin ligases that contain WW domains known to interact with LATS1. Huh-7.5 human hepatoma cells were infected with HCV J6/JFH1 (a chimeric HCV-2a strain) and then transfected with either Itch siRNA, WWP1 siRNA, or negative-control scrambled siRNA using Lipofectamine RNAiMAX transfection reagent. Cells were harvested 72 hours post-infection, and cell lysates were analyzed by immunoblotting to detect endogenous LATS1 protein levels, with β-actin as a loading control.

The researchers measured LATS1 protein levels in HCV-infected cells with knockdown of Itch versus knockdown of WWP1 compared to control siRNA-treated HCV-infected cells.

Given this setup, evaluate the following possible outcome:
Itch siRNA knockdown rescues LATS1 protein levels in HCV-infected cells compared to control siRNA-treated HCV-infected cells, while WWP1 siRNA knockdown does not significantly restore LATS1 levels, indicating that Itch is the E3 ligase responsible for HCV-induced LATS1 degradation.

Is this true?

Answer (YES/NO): YES